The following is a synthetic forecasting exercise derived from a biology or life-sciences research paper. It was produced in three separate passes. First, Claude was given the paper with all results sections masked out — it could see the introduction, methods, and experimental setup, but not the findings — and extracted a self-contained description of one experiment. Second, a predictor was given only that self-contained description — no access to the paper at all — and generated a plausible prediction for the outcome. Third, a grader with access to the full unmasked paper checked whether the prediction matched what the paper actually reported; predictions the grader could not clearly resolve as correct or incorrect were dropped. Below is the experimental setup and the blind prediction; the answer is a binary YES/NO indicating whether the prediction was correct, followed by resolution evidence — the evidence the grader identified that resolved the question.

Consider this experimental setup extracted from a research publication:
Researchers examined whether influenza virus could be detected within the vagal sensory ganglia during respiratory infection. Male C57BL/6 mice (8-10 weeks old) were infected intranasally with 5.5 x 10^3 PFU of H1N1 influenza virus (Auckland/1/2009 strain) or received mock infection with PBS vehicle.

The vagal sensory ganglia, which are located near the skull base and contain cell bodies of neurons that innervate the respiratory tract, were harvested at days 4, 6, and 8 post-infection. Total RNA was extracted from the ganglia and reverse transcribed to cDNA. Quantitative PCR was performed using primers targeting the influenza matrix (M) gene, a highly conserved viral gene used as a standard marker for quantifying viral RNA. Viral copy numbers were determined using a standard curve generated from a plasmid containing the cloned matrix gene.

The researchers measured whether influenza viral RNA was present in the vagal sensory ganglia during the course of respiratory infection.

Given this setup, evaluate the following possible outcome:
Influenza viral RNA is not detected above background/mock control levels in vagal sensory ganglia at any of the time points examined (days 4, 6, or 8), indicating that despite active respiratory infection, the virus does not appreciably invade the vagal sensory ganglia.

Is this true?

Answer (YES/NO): NO